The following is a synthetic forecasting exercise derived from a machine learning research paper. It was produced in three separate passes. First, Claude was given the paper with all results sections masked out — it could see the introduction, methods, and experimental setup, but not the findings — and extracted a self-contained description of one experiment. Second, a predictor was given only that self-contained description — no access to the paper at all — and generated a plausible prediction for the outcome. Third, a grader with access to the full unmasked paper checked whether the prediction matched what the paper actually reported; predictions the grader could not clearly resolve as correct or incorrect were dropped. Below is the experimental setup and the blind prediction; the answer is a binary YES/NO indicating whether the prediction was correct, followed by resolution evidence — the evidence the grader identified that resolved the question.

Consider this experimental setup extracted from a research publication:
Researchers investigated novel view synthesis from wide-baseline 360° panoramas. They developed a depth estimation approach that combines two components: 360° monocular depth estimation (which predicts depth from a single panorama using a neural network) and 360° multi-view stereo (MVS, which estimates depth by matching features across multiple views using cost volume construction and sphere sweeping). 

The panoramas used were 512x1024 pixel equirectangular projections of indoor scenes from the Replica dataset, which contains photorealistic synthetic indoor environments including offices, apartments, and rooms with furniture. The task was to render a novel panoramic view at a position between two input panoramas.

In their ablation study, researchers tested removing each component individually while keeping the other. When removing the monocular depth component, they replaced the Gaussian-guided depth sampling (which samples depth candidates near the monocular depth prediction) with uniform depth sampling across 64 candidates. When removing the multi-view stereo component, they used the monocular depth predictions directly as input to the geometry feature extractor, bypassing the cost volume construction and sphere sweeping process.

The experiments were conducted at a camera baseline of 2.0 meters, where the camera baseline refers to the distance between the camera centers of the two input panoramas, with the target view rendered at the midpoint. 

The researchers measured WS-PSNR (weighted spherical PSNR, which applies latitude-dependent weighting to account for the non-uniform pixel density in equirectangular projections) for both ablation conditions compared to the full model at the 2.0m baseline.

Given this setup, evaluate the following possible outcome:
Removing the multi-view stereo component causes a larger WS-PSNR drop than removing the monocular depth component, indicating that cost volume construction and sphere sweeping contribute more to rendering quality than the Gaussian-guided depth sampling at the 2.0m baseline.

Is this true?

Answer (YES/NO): NO